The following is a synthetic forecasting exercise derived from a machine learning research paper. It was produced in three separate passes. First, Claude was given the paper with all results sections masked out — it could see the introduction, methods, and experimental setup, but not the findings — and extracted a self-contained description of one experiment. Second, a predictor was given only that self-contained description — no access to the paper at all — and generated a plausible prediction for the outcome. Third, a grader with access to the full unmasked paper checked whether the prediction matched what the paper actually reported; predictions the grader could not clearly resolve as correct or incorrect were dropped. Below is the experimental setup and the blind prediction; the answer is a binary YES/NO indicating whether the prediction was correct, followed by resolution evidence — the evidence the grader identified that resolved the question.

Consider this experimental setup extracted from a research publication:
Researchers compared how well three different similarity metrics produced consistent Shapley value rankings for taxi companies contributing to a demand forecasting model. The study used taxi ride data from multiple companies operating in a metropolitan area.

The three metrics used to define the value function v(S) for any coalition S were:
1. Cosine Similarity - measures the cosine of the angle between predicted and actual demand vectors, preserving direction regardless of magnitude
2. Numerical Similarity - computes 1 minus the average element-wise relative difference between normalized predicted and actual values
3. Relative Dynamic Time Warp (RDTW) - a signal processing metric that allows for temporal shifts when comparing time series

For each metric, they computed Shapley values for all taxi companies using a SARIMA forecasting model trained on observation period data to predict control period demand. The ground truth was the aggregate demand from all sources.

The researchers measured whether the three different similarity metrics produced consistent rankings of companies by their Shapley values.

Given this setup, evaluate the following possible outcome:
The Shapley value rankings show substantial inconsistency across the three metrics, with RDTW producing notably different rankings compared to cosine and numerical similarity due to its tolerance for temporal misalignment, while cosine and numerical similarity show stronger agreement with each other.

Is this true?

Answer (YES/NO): NO